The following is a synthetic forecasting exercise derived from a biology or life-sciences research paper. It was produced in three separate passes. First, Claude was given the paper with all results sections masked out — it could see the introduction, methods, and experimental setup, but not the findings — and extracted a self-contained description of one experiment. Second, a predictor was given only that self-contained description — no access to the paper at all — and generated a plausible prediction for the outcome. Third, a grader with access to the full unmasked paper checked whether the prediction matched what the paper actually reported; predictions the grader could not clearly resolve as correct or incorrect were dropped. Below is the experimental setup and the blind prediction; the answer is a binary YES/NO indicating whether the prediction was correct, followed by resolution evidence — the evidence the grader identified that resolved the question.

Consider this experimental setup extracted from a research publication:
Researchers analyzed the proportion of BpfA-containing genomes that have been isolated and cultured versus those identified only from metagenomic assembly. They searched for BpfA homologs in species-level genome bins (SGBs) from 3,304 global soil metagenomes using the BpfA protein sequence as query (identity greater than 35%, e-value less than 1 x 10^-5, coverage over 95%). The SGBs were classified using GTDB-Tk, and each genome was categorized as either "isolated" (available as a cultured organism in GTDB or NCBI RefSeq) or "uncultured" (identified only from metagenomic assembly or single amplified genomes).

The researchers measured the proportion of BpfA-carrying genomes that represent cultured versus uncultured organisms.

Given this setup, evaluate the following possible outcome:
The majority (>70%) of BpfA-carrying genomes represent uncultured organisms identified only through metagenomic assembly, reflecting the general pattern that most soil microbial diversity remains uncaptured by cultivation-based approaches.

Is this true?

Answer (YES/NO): NO